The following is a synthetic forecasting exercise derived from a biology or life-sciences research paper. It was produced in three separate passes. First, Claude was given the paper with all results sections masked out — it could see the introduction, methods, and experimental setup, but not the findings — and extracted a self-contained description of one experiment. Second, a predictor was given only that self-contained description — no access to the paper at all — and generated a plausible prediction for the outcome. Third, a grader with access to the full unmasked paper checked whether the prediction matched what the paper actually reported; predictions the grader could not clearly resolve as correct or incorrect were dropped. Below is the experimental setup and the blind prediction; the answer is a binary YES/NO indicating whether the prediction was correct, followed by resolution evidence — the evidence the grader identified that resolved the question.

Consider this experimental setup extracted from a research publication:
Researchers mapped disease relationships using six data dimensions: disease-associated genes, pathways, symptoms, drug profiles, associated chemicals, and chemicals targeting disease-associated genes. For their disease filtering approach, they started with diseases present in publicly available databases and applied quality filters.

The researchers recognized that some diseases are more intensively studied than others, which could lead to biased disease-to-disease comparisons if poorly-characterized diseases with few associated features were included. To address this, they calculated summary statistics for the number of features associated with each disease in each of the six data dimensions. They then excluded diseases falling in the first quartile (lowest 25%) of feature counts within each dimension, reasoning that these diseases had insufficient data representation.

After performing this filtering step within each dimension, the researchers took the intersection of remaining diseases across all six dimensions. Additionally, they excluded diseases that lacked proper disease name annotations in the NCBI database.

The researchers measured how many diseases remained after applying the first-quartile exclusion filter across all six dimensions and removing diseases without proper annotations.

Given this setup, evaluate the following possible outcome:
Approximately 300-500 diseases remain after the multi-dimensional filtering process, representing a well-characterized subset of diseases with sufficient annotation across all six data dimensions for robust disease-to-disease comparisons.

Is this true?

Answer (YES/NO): YES